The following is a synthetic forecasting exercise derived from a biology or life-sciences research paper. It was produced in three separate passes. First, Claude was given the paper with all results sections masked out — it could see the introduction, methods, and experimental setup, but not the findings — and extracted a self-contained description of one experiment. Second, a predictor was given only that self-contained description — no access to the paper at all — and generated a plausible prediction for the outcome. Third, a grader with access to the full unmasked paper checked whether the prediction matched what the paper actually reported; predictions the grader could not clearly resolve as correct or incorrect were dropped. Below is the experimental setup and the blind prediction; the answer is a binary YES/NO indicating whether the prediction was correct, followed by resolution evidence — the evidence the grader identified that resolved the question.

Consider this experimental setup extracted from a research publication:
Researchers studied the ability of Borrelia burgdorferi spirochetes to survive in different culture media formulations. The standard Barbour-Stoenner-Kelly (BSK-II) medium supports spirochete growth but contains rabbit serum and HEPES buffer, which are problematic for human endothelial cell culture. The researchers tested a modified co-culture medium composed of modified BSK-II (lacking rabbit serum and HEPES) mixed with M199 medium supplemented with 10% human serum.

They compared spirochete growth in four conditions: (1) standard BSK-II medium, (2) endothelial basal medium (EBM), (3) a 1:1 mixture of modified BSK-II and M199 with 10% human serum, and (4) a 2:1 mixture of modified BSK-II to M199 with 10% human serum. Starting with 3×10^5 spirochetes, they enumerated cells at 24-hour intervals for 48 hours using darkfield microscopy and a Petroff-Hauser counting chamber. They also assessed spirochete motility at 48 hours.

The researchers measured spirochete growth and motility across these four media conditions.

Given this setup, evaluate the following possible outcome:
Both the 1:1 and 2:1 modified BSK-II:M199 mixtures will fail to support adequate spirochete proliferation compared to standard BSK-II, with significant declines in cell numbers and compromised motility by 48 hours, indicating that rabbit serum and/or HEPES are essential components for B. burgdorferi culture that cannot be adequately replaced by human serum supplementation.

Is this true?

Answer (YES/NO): NO